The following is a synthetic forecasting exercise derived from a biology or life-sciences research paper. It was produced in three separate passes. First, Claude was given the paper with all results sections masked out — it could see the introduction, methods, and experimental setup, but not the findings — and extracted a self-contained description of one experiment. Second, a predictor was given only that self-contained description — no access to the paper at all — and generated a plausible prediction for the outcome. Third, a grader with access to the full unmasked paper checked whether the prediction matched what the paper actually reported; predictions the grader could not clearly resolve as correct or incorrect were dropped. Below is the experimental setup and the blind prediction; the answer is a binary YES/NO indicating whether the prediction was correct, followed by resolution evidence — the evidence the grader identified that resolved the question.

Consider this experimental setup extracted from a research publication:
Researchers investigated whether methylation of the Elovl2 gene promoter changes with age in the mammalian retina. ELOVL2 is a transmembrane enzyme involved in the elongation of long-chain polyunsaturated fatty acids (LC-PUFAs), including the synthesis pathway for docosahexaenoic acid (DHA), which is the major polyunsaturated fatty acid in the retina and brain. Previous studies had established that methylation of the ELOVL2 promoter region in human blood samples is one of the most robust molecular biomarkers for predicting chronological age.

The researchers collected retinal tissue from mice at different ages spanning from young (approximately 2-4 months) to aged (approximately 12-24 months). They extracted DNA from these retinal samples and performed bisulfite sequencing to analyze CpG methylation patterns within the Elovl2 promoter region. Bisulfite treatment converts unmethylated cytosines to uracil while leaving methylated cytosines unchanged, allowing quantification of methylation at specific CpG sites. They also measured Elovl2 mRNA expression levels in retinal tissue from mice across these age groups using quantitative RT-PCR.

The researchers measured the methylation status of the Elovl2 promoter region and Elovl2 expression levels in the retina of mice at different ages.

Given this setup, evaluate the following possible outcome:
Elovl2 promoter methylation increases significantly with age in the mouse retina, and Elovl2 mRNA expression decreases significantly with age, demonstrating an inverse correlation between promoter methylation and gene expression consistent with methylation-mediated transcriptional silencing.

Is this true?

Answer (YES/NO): YES